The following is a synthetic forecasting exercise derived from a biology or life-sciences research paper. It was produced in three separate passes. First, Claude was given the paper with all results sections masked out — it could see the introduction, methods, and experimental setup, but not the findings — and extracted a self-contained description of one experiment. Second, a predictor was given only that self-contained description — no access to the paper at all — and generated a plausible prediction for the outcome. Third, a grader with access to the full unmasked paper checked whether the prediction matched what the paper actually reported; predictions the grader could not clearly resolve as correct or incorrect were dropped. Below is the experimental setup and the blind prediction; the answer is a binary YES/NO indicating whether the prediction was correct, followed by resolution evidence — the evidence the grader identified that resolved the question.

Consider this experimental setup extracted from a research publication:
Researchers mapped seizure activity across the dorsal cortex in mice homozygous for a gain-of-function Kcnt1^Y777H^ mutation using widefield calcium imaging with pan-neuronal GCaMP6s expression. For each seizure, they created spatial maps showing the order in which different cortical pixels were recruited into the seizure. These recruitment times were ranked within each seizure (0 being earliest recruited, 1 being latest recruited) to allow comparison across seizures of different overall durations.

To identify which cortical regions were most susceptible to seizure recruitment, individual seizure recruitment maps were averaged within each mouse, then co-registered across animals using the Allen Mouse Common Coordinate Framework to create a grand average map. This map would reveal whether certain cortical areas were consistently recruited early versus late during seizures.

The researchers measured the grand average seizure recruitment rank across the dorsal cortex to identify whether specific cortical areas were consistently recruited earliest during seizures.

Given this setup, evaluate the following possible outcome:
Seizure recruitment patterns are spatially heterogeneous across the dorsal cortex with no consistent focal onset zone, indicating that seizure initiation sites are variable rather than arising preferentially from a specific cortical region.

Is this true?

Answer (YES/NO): NO